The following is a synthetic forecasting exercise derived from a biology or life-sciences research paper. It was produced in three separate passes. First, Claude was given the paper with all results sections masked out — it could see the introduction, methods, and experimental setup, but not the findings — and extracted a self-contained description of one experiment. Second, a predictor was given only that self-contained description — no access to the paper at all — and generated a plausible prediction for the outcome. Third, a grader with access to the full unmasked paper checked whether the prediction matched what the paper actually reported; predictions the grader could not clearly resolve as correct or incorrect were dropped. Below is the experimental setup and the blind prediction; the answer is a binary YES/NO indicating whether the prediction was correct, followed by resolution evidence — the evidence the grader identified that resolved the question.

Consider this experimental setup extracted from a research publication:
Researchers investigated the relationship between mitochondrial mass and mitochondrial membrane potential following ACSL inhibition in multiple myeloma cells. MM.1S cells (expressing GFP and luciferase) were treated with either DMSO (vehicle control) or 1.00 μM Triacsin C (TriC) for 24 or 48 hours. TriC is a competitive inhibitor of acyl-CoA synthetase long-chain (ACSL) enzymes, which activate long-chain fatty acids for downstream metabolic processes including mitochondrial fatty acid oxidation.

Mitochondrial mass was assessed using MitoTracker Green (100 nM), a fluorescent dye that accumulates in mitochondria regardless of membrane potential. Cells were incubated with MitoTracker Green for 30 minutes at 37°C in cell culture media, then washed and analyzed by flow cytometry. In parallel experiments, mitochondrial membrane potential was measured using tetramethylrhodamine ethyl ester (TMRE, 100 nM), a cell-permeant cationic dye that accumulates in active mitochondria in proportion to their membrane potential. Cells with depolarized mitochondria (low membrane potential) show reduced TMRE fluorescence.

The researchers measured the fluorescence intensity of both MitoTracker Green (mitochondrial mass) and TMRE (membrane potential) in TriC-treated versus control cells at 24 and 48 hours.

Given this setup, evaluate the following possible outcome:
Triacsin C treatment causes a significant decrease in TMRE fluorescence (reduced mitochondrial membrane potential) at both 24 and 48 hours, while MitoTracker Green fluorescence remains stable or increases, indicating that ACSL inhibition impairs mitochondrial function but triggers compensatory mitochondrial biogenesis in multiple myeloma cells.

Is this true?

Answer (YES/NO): NO